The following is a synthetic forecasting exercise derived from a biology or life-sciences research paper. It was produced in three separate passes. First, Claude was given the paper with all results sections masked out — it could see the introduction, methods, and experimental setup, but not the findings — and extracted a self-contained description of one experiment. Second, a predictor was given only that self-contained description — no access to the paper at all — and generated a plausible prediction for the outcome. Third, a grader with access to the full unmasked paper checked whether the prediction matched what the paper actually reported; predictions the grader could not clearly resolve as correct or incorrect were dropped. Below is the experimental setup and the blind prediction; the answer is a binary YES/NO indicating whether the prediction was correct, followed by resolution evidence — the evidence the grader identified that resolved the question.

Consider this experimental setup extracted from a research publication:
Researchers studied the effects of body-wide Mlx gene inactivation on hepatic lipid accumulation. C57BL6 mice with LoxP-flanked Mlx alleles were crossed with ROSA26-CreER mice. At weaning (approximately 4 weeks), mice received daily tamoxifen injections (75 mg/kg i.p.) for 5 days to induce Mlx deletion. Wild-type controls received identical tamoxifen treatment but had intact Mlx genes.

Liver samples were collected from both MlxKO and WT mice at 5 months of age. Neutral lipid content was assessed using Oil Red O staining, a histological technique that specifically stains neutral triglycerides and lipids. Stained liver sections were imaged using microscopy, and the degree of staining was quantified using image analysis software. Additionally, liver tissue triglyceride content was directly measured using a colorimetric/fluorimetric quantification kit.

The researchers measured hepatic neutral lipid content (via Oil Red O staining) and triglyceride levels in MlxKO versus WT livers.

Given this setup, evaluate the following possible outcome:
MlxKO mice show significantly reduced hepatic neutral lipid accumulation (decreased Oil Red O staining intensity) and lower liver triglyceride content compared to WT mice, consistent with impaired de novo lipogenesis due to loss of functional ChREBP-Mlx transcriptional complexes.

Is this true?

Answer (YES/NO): NO